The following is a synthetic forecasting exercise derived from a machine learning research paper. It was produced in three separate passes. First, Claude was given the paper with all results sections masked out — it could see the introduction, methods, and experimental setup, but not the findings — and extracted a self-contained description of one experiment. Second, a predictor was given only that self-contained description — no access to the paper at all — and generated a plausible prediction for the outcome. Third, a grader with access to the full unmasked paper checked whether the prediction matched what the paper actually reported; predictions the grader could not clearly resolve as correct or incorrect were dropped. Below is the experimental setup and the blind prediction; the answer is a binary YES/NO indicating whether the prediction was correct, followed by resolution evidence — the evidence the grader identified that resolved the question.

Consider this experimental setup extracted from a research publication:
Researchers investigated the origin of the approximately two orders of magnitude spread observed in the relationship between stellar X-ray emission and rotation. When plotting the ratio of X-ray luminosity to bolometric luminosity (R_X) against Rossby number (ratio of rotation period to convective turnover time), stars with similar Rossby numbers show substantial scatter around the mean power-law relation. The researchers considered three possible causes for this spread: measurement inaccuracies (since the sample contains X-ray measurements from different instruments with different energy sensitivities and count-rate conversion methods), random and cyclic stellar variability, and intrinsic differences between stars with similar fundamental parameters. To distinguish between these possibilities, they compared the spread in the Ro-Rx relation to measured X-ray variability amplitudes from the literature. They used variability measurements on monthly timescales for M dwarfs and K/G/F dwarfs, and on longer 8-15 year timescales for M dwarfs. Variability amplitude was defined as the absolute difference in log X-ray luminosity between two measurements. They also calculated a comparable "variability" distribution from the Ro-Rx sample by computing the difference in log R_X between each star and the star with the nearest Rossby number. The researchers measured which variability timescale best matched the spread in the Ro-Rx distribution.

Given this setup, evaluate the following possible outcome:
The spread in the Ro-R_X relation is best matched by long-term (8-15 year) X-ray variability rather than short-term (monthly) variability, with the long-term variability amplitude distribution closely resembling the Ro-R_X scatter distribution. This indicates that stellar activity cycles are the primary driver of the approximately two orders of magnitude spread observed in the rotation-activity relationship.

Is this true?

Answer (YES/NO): NO